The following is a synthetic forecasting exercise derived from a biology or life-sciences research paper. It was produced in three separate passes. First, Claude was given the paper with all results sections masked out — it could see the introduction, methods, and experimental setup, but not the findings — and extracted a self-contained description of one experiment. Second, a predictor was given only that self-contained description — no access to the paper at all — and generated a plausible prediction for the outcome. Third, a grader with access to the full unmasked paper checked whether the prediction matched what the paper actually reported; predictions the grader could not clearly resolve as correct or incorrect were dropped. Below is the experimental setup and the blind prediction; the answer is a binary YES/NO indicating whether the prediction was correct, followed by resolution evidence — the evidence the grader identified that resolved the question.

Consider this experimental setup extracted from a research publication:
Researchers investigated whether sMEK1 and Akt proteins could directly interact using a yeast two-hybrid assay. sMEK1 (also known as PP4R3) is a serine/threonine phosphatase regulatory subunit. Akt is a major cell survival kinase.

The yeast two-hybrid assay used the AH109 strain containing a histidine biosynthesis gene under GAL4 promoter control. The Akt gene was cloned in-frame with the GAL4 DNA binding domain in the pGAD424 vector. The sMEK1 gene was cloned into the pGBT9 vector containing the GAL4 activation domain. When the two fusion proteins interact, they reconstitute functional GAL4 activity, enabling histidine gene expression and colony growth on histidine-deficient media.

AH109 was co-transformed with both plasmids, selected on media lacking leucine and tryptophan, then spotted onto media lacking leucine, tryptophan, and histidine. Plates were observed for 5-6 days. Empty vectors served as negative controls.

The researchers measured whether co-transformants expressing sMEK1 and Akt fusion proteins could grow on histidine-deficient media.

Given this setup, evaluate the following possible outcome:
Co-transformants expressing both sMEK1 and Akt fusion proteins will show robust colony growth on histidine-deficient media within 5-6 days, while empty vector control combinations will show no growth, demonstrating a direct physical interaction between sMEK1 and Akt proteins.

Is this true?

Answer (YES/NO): YES